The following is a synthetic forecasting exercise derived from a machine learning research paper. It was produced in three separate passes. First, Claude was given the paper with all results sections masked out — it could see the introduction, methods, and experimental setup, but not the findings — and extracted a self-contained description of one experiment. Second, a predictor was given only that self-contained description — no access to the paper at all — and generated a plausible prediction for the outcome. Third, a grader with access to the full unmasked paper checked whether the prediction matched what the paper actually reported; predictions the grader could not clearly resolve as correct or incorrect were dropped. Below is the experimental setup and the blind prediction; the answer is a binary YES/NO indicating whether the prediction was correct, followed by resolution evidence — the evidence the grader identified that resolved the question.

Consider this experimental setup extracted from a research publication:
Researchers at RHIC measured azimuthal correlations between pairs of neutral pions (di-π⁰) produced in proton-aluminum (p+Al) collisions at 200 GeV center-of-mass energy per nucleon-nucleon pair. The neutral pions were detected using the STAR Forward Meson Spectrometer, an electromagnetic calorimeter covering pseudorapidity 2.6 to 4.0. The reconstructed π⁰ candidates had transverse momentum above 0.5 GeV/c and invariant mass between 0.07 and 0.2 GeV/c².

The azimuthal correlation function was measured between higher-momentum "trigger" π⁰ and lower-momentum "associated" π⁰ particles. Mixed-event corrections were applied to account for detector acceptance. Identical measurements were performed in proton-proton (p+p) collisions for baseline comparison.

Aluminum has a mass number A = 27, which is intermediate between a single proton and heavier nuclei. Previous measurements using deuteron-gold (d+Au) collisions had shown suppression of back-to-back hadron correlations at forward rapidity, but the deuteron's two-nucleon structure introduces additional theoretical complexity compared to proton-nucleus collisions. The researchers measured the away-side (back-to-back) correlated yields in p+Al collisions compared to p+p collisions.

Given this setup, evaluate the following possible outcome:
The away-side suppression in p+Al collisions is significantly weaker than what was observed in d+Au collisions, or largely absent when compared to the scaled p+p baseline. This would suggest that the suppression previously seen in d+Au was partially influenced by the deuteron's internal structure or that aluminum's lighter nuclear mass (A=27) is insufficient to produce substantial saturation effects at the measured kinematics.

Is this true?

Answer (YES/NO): NO